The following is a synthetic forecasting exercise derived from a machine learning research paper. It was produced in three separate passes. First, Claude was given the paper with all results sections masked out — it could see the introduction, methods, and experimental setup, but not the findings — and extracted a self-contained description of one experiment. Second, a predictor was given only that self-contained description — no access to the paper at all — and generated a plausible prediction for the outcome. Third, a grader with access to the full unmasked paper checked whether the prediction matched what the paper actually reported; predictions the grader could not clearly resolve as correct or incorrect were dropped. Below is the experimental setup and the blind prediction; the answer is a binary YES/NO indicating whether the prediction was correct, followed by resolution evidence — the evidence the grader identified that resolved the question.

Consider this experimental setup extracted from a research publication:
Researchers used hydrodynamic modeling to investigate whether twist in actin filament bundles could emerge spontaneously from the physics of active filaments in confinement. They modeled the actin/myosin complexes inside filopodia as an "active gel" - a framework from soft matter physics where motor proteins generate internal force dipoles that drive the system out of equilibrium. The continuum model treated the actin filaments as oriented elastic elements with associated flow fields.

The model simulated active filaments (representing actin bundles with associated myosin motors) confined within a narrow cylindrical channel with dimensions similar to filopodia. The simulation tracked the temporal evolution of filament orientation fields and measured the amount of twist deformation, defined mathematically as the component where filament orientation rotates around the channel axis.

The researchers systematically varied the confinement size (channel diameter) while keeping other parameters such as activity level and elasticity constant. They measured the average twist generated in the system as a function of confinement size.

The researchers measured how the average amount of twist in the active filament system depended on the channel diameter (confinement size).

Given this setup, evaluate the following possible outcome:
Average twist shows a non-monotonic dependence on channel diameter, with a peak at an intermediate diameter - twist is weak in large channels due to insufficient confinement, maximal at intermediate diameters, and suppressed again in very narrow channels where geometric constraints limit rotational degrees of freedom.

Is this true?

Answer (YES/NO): NO